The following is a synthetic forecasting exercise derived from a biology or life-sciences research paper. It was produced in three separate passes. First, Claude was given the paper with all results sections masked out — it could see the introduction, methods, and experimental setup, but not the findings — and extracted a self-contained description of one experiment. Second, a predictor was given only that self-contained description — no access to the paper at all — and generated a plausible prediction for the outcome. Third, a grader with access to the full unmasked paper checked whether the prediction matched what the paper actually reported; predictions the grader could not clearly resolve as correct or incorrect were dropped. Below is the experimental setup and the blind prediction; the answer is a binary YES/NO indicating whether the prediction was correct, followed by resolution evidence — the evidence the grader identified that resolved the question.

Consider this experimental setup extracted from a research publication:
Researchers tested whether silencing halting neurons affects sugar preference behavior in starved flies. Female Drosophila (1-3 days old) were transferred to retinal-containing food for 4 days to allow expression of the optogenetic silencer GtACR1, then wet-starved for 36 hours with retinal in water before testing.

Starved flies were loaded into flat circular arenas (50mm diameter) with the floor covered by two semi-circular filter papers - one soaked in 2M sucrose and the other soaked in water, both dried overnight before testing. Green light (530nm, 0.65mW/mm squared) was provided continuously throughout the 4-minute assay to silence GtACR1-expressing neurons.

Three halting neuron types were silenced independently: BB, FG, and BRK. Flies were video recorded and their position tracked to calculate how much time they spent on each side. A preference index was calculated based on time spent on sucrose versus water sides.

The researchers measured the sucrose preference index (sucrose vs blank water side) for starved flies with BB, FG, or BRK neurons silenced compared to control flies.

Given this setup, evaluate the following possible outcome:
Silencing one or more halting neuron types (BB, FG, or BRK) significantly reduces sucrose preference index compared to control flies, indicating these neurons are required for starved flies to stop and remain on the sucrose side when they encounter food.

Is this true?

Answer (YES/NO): YES